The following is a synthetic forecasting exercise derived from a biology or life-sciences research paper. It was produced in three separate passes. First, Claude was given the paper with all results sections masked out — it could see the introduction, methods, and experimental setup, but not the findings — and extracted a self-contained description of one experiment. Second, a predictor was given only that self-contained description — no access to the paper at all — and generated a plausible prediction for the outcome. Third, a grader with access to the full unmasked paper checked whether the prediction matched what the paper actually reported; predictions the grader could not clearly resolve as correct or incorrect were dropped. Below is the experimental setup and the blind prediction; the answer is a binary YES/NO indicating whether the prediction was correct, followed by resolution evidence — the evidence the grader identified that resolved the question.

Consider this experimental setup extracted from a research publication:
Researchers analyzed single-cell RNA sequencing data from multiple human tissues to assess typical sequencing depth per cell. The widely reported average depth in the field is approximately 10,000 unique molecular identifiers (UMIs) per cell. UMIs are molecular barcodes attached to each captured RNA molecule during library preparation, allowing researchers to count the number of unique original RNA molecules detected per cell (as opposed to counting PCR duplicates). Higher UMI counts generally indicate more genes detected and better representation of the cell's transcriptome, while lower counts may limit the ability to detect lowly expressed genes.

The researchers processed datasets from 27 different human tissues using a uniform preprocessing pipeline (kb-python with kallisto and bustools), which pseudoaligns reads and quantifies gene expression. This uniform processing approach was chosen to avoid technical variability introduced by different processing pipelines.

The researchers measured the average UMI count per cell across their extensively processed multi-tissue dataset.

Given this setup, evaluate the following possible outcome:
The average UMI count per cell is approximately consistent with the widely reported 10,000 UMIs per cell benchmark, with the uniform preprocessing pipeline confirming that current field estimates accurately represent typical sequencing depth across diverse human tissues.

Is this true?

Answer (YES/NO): NO